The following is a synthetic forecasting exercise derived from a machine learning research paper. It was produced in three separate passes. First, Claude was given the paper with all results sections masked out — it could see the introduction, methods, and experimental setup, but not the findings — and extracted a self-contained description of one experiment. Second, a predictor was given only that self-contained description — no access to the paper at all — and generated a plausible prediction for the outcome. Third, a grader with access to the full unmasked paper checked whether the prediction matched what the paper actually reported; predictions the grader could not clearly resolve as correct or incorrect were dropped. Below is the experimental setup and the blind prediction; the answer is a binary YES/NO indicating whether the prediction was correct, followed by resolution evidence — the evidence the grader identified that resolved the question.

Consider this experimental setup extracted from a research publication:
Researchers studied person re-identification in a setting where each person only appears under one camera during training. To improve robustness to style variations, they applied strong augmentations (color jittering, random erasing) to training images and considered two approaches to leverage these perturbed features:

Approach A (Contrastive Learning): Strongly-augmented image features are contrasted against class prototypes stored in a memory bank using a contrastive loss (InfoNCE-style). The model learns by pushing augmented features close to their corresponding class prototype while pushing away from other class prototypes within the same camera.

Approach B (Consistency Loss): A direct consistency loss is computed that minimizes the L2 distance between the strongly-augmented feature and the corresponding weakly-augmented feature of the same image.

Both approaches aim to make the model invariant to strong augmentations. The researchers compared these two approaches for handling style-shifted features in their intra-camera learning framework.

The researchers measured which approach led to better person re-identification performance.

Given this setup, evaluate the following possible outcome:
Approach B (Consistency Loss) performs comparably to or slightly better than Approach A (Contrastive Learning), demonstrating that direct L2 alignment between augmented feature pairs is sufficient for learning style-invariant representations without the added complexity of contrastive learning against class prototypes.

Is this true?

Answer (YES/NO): NO